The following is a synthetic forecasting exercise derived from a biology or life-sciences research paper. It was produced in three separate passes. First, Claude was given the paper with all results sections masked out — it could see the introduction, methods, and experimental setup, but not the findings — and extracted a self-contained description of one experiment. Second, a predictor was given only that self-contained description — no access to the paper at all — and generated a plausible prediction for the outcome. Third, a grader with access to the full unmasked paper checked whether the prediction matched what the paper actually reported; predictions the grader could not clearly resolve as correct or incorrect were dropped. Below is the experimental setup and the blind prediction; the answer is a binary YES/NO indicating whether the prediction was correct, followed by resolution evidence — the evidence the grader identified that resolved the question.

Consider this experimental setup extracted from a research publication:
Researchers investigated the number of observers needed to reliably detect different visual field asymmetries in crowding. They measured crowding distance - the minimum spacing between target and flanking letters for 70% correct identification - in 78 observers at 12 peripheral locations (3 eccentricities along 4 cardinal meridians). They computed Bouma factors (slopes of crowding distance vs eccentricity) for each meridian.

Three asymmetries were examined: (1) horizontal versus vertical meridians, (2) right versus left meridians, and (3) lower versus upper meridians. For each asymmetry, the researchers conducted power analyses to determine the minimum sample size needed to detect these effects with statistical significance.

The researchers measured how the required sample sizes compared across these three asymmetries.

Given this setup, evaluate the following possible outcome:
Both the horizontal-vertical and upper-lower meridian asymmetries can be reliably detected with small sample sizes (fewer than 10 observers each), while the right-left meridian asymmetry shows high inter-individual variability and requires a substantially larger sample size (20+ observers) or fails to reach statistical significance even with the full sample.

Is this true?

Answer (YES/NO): NO